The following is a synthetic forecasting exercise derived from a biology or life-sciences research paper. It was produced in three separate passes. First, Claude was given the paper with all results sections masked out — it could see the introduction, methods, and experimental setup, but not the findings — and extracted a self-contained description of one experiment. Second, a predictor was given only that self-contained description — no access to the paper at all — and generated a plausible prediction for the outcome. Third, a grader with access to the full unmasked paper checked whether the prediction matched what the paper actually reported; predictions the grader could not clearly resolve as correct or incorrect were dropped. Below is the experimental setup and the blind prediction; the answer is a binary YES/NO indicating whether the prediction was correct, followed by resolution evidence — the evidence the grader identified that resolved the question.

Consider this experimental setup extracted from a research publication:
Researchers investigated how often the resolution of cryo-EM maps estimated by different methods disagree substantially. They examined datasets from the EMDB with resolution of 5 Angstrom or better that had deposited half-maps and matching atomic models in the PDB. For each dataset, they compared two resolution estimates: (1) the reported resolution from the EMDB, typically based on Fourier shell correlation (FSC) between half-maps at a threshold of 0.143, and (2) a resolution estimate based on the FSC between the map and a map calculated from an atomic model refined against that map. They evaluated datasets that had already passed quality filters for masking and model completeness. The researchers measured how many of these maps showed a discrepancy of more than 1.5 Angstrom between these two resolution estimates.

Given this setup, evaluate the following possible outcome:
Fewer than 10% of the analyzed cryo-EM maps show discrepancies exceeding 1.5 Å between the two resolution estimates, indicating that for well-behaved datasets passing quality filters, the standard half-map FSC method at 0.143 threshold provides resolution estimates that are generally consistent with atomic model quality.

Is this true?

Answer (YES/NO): NO